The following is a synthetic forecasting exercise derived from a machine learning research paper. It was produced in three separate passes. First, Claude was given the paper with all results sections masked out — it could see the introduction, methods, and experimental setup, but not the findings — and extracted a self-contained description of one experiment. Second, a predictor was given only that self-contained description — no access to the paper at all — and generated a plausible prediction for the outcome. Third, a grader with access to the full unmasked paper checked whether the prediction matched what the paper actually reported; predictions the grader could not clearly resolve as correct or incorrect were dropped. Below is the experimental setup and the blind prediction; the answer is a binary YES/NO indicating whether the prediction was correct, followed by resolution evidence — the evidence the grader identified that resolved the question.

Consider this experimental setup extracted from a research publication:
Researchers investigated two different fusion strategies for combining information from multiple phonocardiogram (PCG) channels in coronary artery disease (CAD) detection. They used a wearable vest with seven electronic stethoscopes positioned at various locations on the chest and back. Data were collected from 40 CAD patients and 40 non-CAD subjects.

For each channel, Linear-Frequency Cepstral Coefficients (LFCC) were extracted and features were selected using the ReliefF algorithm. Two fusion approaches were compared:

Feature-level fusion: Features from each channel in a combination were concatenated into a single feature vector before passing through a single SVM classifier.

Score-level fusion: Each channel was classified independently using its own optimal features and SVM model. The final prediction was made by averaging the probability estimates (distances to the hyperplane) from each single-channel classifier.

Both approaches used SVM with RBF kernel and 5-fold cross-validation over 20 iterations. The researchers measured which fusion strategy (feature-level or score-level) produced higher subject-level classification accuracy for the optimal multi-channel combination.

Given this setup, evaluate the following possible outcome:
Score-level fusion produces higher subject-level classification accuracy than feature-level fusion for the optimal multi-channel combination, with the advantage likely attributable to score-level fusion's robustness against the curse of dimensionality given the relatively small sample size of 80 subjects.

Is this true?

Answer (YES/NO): NO